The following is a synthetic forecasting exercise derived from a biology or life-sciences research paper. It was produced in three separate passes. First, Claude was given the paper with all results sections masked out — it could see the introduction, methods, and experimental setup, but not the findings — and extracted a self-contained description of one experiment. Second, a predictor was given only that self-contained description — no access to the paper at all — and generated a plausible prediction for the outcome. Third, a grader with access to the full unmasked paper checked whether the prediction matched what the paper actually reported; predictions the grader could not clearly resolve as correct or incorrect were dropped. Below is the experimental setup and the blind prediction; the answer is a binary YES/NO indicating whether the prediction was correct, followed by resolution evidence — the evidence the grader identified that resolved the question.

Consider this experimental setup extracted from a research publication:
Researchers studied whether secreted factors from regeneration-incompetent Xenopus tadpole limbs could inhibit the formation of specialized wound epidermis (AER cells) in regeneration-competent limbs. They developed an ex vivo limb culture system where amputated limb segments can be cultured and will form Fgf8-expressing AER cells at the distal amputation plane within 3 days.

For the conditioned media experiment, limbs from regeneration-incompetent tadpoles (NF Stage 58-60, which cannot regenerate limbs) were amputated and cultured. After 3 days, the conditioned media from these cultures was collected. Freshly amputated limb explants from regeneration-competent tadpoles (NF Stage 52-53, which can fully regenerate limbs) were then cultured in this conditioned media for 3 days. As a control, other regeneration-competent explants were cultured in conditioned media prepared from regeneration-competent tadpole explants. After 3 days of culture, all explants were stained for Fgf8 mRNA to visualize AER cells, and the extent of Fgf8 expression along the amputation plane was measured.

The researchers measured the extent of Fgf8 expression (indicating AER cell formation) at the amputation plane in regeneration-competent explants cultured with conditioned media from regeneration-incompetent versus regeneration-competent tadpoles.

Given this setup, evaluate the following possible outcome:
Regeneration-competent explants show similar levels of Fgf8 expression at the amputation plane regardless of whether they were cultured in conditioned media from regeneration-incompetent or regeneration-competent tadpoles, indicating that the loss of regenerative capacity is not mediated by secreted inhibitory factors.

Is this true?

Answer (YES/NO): NO